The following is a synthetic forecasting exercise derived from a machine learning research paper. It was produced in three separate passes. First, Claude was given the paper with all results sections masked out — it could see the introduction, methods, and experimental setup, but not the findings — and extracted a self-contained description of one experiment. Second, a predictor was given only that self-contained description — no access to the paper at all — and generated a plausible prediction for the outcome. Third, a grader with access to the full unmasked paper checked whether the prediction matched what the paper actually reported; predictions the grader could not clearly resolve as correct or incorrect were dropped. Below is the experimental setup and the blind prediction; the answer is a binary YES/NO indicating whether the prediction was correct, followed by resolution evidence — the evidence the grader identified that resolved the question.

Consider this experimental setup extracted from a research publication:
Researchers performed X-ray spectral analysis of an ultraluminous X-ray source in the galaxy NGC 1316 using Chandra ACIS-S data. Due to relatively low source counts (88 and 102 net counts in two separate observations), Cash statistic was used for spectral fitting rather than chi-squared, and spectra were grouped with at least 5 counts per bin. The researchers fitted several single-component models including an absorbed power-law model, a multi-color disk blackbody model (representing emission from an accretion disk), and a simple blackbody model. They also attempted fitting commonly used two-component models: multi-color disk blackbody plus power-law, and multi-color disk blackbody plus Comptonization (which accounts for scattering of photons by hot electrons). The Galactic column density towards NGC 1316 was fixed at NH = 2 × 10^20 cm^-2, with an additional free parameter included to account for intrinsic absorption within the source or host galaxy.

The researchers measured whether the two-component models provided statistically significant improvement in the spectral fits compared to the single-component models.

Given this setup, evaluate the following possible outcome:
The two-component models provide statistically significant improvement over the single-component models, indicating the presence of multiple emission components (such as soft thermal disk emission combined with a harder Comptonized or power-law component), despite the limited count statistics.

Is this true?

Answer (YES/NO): NO